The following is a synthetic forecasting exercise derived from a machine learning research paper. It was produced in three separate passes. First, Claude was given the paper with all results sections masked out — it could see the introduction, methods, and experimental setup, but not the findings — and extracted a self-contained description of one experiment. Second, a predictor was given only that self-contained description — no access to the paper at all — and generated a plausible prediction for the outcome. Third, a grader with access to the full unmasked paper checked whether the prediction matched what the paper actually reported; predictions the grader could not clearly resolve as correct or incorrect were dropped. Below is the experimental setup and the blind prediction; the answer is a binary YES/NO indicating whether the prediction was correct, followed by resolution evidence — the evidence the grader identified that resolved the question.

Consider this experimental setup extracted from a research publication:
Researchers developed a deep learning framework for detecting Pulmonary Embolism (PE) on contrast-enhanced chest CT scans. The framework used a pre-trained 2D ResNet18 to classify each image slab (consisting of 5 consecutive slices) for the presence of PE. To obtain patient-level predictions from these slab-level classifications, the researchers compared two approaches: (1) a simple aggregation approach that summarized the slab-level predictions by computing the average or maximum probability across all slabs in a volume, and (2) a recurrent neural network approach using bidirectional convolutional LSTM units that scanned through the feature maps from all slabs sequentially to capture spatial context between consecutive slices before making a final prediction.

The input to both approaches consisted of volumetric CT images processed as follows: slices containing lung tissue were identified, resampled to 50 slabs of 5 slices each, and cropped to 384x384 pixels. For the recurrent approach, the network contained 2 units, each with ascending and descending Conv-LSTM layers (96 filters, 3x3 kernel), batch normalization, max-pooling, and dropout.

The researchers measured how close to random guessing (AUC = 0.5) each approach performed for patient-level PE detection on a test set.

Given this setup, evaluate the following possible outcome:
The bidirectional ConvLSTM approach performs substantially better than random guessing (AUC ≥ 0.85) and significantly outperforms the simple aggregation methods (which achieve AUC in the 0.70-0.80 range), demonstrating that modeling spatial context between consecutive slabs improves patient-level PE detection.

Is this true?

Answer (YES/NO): NO